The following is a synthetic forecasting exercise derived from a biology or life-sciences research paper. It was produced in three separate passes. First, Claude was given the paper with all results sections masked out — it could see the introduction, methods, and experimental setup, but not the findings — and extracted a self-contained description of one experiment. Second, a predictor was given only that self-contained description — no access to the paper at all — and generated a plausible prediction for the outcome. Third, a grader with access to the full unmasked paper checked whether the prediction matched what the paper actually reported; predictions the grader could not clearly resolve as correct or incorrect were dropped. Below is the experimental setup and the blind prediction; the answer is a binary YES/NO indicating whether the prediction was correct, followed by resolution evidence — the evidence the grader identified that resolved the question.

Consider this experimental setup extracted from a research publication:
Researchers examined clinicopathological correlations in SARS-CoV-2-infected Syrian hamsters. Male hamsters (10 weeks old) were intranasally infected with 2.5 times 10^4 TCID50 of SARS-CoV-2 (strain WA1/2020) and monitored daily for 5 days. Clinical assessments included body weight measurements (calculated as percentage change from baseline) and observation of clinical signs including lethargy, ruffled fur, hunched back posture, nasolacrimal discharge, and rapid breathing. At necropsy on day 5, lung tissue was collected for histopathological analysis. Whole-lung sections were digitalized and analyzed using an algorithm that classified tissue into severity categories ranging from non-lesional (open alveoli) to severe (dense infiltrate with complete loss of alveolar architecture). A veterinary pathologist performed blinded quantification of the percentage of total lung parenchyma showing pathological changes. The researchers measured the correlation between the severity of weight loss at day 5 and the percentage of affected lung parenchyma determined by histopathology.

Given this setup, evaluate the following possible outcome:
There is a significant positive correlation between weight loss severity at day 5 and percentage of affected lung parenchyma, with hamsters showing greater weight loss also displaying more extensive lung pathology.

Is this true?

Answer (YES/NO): NO